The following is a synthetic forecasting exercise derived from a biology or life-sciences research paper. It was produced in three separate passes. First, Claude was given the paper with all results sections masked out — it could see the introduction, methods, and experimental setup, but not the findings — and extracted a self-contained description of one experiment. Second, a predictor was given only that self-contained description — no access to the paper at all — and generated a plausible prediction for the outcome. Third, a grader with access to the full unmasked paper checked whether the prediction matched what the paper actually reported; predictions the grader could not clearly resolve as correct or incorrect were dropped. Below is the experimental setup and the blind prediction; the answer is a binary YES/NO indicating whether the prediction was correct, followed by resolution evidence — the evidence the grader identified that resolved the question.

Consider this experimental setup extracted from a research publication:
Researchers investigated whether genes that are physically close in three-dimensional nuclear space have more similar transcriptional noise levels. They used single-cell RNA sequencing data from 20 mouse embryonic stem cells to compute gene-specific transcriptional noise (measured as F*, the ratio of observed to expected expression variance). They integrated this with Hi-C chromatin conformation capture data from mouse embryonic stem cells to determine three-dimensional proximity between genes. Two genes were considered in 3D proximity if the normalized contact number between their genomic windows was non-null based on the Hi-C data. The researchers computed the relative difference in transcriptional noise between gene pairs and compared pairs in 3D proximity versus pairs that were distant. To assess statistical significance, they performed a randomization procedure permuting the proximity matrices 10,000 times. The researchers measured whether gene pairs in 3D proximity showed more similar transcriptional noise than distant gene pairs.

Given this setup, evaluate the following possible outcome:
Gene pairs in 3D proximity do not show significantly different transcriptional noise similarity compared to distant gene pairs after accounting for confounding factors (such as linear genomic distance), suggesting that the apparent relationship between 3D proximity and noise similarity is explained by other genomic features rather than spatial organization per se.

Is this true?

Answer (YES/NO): NO